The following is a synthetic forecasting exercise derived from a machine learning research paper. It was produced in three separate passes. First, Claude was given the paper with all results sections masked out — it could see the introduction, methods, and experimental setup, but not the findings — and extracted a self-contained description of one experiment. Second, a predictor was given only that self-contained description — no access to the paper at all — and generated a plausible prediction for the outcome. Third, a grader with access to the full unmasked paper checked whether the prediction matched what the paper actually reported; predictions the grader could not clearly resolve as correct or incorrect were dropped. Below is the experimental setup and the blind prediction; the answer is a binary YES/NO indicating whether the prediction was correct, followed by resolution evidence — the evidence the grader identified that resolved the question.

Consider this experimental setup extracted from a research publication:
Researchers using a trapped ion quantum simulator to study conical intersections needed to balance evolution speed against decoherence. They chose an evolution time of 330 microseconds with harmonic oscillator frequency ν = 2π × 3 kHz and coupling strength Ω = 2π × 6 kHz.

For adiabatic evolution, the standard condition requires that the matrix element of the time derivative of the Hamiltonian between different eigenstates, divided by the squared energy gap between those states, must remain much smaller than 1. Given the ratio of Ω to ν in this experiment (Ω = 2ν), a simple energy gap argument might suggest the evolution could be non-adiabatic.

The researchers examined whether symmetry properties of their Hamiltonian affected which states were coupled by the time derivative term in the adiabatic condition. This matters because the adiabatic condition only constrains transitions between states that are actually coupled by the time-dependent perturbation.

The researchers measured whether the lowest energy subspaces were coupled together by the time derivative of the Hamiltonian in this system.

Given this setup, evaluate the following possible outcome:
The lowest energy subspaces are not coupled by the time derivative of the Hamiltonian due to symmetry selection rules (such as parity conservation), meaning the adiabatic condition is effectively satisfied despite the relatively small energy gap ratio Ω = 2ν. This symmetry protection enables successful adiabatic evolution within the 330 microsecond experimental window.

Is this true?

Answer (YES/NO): YES